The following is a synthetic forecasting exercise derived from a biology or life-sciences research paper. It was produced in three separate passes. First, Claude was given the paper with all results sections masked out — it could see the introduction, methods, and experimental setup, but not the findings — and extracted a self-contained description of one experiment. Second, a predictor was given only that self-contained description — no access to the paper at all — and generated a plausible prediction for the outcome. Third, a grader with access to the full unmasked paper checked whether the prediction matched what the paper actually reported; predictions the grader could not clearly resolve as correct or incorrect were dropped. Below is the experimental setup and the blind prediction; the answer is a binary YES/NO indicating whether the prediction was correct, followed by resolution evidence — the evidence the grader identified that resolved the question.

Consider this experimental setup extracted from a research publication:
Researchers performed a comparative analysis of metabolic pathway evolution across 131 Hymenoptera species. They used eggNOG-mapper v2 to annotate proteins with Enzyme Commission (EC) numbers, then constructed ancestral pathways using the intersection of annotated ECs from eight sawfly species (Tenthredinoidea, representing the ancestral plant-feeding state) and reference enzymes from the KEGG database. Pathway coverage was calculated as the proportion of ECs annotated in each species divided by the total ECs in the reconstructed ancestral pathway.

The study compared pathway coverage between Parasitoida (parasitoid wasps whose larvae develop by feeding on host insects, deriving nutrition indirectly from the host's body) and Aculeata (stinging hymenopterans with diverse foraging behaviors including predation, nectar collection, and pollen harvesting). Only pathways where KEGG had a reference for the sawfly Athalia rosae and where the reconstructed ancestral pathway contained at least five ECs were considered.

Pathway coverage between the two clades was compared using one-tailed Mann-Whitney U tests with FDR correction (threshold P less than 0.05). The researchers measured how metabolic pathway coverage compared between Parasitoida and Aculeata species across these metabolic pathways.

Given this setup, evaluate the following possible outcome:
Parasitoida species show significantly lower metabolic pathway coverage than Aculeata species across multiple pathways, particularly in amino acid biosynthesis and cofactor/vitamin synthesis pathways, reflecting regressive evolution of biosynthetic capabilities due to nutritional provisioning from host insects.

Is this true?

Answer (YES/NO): NO